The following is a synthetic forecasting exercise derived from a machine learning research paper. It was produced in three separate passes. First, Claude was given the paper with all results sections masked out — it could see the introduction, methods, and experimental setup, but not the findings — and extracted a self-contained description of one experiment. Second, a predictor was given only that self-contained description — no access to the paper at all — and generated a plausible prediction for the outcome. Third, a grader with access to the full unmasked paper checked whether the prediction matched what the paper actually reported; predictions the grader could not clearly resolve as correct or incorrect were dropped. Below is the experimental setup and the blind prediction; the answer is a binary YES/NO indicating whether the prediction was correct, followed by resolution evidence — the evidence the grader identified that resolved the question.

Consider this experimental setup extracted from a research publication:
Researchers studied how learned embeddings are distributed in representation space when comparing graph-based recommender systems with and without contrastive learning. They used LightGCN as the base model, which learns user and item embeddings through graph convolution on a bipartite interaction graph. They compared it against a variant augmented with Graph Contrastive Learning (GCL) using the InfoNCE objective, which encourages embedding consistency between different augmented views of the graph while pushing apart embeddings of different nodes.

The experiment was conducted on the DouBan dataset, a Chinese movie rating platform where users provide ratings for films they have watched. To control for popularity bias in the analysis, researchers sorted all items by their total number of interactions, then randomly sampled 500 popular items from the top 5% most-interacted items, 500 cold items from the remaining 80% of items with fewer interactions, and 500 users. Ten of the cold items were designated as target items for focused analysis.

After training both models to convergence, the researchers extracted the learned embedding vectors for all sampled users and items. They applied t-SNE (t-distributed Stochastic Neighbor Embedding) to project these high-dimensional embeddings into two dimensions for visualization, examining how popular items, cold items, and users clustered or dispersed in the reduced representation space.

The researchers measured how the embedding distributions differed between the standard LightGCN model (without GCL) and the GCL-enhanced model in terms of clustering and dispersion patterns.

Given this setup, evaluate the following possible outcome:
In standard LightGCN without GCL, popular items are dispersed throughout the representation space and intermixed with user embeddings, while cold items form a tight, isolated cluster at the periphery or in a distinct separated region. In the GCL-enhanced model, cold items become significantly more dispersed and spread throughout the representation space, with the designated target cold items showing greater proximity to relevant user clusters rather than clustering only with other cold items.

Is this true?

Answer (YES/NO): NO